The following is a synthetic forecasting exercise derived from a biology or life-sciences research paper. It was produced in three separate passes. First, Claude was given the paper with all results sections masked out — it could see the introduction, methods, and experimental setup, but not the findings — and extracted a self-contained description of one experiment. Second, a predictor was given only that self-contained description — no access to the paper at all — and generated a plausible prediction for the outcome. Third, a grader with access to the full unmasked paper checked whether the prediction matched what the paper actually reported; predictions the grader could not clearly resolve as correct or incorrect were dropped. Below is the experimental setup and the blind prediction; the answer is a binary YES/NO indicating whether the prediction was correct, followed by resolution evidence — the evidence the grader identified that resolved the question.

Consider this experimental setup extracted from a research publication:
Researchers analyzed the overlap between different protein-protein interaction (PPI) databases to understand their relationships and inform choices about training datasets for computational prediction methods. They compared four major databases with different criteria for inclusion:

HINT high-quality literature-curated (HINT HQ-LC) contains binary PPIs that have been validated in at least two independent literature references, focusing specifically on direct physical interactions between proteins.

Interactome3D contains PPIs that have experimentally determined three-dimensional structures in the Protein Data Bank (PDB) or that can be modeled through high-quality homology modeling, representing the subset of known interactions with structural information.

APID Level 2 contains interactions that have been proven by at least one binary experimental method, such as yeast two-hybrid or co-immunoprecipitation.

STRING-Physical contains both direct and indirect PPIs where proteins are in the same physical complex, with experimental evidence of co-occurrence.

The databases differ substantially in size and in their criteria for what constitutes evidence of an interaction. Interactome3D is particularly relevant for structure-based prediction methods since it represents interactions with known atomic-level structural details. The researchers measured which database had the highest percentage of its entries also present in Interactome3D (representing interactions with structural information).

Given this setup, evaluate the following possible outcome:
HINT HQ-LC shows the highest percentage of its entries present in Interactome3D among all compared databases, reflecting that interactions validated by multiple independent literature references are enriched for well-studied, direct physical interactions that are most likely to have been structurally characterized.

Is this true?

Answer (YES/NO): YES